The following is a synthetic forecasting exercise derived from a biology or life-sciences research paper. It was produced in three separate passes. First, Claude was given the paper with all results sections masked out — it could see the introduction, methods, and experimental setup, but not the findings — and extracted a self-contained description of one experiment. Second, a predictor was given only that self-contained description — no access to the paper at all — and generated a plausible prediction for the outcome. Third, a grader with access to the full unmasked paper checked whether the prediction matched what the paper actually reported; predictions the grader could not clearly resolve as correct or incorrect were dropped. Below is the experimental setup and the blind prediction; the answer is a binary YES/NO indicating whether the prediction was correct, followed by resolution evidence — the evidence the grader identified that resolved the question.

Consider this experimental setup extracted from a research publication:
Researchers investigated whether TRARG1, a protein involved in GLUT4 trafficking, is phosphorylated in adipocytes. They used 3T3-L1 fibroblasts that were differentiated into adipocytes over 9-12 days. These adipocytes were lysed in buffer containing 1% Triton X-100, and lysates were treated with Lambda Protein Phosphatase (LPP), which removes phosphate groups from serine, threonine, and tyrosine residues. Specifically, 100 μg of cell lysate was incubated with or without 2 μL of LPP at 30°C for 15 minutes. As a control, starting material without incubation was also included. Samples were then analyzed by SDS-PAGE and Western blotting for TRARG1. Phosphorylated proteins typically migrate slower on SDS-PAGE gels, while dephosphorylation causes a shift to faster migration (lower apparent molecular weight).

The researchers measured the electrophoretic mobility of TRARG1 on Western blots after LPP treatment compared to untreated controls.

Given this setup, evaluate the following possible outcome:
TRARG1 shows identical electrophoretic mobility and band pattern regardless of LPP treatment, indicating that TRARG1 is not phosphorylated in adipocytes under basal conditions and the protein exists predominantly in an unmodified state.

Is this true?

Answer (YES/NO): NO